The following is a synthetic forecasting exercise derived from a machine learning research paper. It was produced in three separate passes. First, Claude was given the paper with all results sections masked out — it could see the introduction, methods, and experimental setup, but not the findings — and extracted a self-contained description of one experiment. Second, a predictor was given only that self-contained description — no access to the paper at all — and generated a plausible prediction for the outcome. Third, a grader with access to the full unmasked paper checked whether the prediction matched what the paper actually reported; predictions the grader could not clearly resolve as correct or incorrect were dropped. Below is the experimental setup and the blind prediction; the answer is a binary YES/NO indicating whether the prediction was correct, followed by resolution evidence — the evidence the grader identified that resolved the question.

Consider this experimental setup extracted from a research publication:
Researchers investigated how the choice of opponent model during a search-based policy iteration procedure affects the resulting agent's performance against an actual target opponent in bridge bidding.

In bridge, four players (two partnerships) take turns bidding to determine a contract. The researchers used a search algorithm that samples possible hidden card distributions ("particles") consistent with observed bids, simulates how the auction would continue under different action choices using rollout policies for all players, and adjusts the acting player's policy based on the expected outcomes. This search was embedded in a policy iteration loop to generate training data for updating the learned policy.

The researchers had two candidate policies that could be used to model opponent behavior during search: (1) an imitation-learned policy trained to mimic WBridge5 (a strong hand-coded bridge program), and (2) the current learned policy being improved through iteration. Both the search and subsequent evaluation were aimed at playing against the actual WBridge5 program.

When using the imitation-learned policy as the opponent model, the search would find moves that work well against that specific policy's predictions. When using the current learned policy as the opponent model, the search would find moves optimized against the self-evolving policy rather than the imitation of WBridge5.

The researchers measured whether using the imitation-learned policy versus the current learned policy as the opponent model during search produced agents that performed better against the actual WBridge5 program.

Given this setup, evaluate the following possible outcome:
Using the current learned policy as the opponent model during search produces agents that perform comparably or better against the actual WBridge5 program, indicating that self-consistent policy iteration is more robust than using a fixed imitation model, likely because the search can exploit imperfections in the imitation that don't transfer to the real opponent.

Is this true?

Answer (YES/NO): YES